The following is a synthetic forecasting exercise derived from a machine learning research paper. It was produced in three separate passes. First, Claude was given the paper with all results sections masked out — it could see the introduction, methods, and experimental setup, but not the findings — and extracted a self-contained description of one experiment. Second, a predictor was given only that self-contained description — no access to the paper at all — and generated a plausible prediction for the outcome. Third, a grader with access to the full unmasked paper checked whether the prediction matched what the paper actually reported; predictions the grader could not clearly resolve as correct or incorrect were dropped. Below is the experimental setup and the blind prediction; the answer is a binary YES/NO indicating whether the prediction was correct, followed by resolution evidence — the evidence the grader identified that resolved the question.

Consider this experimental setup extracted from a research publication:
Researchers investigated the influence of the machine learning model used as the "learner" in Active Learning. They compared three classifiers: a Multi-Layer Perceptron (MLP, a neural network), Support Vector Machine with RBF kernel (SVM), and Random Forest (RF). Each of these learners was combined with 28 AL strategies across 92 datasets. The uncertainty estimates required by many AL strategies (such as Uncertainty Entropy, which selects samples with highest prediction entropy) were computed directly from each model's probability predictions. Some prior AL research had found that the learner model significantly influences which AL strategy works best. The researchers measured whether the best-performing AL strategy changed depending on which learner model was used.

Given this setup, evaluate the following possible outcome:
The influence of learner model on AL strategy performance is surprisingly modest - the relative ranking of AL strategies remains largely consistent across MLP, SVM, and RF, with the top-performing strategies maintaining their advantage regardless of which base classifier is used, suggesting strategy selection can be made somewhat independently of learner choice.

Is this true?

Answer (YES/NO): NO